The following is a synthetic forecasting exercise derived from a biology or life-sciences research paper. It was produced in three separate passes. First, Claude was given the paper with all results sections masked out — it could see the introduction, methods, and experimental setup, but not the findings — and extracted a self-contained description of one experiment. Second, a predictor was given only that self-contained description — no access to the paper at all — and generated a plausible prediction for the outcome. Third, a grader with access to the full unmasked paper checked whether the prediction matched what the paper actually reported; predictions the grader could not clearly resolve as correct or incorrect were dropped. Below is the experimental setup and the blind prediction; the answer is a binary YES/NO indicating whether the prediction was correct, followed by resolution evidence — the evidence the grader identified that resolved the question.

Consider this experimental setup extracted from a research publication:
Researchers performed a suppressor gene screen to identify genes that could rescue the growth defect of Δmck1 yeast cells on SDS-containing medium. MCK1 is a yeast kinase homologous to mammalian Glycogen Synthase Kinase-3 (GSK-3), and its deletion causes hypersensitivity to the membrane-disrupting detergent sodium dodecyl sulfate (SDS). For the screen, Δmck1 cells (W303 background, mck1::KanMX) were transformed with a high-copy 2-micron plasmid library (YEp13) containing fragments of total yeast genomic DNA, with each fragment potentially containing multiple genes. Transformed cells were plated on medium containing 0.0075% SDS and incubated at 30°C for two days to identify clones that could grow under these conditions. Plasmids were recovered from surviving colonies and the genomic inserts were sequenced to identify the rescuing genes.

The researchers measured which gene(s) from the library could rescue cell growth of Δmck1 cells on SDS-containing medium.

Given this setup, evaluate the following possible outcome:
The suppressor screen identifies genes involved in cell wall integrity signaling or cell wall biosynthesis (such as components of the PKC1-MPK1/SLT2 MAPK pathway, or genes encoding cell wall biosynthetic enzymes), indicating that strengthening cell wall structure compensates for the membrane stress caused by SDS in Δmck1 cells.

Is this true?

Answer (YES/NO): NO